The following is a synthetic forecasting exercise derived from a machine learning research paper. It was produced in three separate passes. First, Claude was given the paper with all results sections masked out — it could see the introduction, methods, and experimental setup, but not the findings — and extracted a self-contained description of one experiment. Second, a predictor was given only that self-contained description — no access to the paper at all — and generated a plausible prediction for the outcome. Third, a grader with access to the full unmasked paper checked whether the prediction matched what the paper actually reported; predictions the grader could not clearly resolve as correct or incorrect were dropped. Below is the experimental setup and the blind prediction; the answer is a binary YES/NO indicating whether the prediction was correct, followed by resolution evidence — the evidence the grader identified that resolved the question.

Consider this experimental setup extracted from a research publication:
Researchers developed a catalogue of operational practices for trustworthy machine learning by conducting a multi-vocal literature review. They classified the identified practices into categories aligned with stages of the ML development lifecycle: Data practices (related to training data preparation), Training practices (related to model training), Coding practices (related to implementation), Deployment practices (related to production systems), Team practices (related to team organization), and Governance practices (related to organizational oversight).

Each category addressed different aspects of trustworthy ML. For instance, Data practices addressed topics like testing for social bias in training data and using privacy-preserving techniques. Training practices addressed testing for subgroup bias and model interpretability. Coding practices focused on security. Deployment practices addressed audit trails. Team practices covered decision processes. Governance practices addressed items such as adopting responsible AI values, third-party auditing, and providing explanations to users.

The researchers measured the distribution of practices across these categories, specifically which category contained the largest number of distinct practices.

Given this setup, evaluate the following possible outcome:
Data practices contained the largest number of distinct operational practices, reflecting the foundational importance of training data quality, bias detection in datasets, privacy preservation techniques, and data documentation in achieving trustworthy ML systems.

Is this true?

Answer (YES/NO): NO